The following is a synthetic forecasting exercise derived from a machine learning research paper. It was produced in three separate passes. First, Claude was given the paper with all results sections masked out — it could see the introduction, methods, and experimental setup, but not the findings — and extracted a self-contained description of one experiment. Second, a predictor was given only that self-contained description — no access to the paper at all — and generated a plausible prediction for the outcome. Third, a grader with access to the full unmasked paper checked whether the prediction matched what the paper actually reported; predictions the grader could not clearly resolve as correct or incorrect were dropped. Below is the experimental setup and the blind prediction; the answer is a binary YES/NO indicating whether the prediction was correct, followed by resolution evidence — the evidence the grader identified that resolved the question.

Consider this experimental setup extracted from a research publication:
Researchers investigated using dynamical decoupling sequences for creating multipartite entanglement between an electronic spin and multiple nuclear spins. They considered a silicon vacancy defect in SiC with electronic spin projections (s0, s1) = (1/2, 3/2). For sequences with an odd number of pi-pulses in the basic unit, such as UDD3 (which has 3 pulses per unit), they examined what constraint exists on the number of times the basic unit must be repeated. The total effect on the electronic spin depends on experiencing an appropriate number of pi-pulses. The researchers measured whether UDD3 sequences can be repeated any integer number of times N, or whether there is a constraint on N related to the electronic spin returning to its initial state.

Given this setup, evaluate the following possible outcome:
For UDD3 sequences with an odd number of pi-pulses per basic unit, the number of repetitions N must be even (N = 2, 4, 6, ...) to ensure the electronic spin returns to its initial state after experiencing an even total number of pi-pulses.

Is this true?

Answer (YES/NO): YES